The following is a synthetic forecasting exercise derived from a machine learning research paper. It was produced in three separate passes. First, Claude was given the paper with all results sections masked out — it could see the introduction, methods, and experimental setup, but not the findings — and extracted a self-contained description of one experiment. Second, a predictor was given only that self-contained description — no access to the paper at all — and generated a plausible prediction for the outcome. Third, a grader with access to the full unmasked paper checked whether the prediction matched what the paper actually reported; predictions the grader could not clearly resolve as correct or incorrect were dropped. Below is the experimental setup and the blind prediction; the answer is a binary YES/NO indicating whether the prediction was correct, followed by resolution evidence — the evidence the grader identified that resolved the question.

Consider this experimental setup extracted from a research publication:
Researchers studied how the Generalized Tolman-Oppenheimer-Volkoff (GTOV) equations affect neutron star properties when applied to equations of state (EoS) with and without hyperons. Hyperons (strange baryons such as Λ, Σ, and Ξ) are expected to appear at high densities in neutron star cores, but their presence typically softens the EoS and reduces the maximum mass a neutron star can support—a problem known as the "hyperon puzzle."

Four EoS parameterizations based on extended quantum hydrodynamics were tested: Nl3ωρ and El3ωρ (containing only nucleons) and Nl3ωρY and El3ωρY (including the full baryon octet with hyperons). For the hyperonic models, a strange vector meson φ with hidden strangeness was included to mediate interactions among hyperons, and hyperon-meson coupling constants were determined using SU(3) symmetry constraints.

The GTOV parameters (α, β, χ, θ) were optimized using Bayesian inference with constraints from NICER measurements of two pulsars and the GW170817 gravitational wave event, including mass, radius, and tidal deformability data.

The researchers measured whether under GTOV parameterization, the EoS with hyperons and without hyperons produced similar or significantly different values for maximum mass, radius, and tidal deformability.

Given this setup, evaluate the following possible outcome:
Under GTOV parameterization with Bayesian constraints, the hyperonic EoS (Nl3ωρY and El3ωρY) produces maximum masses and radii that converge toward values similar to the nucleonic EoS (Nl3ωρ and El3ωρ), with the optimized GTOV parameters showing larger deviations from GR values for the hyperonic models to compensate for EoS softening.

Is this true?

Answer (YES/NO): NO